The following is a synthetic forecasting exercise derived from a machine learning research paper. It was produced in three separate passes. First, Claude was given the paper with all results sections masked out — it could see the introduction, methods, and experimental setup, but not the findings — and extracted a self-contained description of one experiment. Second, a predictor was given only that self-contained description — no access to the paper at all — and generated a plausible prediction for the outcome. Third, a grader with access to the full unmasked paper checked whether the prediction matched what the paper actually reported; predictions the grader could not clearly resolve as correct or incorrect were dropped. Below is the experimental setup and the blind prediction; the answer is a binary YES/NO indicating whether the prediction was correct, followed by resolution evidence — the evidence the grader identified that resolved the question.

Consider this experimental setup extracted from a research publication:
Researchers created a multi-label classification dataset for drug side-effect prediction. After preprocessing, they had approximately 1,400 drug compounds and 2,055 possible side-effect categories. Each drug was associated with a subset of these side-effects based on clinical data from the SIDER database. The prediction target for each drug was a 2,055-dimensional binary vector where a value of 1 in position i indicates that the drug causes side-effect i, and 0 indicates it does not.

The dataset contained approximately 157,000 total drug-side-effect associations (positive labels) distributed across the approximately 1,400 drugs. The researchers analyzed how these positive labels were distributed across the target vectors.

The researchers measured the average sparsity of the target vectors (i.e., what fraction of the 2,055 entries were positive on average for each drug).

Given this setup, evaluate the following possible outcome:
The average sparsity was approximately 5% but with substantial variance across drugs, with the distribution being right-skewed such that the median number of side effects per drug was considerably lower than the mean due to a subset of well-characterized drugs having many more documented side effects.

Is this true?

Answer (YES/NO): YES